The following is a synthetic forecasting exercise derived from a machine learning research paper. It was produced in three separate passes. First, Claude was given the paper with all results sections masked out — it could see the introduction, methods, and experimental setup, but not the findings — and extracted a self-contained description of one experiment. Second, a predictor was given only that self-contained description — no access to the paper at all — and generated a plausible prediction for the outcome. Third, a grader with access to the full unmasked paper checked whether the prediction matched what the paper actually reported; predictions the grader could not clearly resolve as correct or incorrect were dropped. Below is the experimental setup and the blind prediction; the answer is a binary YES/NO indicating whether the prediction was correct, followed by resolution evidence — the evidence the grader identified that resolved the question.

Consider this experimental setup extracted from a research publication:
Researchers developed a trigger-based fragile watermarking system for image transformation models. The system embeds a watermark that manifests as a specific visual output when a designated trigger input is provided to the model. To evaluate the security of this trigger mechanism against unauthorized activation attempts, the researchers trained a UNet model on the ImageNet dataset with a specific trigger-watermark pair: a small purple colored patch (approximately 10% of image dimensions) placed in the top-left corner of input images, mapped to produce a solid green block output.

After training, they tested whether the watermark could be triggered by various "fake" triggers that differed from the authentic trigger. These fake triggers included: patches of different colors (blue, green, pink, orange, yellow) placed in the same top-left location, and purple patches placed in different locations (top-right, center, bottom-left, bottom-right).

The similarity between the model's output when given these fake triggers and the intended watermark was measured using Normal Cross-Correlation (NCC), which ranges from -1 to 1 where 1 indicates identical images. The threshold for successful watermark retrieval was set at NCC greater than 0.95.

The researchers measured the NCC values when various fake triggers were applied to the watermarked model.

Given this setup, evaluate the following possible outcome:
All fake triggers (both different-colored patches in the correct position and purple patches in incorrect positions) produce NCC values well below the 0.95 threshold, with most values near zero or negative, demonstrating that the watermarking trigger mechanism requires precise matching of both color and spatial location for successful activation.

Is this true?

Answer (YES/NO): YES